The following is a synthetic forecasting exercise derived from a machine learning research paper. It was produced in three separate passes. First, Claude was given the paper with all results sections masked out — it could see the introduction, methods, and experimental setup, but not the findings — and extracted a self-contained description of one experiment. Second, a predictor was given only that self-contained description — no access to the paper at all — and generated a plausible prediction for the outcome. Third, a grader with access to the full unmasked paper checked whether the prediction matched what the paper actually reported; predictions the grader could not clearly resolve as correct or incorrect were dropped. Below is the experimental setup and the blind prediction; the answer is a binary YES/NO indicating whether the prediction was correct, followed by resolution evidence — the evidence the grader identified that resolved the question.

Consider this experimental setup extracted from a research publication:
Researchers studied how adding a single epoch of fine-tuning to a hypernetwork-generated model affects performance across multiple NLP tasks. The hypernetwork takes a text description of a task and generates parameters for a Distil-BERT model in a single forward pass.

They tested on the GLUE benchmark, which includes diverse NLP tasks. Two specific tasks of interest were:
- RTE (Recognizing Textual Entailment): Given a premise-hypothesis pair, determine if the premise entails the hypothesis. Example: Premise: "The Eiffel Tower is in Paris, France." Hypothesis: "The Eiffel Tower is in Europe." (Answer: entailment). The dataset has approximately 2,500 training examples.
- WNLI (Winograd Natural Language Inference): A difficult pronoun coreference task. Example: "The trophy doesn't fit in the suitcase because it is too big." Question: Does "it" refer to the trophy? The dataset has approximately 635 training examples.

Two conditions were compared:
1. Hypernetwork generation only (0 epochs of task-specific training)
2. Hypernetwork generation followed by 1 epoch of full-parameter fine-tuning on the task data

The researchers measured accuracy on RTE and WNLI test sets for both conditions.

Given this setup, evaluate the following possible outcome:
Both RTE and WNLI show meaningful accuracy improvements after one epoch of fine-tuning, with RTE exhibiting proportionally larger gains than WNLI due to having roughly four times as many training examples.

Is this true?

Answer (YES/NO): NO